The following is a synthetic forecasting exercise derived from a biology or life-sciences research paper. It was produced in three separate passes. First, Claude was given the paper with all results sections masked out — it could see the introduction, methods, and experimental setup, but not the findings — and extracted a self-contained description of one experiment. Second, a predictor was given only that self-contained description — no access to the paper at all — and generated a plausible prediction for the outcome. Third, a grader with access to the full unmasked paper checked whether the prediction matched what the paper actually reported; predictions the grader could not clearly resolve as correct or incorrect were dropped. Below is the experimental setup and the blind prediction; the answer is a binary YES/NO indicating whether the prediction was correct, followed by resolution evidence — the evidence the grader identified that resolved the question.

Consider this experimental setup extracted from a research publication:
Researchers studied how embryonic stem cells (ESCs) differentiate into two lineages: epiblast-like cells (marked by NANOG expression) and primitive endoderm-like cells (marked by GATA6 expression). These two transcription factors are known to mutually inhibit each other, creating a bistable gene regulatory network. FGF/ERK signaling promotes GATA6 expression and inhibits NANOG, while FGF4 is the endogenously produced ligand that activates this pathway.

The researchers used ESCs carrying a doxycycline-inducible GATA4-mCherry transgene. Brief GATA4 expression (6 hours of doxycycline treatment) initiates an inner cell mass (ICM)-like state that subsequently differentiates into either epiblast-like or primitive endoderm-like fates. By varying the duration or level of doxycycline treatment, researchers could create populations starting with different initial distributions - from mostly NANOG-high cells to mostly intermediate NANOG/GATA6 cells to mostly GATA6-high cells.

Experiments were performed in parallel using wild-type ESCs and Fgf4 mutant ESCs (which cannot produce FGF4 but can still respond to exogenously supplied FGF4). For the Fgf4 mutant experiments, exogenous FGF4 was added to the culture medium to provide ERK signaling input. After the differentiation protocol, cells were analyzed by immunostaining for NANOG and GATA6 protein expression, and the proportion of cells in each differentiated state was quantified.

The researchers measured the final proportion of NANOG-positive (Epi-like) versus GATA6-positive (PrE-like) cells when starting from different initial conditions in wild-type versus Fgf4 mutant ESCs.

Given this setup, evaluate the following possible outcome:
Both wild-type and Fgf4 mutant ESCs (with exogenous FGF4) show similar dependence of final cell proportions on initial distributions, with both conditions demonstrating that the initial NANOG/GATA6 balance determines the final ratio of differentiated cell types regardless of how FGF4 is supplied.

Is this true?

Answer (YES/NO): NO